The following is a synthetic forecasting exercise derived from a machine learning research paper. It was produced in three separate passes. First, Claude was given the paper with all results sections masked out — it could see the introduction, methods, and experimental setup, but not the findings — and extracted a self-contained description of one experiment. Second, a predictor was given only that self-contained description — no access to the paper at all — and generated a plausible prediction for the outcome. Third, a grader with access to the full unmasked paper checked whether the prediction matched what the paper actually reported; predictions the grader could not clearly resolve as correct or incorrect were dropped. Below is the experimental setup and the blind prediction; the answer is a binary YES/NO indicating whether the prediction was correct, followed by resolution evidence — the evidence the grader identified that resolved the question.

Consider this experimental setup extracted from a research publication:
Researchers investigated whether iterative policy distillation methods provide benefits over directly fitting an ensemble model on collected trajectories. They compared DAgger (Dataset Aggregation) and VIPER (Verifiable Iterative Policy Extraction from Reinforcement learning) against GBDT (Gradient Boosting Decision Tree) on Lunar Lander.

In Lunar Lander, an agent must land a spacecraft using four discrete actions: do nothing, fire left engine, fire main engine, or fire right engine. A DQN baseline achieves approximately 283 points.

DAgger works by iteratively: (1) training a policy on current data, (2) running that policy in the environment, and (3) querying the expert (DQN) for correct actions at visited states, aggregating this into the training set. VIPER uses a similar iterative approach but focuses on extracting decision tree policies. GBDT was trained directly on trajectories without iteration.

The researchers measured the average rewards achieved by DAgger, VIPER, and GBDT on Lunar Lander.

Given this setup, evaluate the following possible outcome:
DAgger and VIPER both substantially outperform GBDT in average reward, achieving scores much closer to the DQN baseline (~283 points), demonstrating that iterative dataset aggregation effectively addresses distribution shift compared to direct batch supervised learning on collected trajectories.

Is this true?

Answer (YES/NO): NO